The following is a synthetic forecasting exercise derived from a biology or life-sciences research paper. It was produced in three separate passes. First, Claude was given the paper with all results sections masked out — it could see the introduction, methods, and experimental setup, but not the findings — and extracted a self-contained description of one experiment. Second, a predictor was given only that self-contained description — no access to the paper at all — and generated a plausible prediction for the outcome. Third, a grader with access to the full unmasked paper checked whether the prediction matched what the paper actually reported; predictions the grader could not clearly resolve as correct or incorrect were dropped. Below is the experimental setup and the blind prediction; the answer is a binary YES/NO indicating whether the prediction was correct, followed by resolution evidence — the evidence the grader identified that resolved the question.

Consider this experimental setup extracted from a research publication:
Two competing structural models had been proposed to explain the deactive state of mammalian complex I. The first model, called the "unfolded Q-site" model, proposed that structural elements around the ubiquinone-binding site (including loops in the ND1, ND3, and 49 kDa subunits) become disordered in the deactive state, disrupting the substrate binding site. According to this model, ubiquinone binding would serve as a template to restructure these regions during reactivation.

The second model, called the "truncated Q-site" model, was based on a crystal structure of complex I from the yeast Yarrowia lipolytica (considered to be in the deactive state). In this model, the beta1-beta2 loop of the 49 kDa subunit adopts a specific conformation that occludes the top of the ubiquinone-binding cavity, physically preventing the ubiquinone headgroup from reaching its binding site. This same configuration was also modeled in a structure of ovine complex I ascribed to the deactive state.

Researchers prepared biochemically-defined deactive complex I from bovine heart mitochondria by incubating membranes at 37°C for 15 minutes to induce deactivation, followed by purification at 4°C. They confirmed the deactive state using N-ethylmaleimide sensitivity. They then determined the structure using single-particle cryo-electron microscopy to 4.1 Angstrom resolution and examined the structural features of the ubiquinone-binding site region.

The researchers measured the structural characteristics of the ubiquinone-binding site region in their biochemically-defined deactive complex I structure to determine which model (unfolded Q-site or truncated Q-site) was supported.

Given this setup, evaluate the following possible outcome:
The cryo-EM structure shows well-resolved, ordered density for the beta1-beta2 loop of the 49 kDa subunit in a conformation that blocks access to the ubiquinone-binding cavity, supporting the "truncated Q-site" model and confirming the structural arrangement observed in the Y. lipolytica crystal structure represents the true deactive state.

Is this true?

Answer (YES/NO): NO